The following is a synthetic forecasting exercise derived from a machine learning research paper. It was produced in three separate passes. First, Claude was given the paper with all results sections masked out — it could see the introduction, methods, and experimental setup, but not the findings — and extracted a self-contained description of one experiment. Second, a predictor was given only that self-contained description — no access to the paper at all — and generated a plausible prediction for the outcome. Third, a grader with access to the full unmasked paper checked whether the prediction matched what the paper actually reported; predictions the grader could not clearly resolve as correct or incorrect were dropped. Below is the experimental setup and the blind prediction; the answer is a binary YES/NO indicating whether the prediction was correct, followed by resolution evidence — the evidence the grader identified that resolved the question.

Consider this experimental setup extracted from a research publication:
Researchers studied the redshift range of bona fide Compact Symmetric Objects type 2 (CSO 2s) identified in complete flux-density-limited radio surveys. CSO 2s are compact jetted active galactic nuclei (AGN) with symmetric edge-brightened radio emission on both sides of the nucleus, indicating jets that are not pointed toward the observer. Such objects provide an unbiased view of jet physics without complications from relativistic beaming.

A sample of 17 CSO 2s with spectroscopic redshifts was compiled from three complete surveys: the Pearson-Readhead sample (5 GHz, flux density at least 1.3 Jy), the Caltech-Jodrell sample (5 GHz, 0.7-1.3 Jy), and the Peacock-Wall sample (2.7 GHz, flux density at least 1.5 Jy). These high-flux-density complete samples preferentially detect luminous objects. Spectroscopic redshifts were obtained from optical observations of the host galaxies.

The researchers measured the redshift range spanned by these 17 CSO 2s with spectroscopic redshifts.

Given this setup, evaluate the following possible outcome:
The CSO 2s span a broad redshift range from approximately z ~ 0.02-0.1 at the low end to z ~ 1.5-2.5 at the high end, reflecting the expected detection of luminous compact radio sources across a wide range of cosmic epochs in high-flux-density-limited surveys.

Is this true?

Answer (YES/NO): YES